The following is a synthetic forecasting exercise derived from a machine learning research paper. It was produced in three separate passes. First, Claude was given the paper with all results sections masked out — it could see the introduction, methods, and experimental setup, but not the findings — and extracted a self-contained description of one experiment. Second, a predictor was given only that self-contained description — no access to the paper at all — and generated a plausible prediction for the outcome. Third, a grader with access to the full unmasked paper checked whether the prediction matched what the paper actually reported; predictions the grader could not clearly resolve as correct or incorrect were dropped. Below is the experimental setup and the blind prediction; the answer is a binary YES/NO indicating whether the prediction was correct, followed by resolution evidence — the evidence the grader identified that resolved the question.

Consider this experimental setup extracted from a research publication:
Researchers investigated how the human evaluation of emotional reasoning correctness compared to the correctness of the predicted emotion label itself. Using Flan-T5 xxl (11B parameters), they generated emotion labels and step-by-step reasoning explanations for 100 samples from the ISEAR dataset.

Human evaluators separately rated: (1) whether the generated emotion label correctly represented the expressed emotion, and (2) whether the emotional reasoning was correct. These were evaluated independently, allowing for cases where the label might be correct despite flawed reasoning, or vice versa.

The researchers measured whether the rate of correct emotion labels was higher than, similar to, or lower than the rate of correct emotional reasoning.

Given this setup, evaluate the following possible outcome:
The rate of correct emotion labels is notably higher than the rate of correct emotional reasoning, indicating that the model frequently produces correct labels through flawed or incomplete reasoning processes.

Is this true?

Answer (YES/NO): NO